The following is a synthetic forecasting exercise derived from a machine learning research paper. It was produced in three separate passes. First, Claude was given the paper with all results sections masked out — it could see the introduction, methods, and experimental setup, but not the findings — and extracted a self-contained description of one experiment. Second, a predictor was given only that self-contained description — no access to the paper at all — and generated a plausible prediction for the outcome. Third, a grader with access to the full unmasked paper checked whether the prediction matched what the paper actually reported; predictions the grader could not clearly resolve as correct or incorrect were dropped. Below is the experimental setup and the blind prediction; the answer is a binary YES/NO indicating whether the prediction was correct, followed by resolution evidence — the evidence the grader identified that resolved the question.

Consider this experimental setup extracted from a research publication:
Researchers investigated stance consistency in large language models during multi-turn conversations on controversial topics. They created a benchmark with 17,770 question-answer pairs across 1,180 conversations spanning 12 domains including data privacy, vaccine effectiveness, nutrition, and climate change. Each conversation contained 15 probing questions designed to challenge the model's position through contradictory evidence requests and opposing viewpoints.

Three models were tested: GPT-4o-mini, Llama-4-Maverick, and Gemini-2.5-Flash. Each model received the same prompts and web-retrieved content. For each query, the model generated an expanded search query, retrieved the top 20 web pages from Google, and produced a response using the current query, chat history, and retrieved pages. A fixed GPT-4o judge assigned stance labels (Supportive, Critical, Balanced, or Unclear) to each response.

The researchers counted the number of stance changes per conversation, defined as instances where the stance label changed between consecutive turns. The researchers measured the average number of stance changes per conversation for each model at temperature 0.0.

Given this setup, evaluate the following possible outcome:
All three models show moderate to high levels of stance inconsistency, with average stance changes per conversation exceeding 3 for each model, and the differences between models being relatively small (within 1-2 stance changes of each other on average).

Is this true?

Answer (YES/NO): NO